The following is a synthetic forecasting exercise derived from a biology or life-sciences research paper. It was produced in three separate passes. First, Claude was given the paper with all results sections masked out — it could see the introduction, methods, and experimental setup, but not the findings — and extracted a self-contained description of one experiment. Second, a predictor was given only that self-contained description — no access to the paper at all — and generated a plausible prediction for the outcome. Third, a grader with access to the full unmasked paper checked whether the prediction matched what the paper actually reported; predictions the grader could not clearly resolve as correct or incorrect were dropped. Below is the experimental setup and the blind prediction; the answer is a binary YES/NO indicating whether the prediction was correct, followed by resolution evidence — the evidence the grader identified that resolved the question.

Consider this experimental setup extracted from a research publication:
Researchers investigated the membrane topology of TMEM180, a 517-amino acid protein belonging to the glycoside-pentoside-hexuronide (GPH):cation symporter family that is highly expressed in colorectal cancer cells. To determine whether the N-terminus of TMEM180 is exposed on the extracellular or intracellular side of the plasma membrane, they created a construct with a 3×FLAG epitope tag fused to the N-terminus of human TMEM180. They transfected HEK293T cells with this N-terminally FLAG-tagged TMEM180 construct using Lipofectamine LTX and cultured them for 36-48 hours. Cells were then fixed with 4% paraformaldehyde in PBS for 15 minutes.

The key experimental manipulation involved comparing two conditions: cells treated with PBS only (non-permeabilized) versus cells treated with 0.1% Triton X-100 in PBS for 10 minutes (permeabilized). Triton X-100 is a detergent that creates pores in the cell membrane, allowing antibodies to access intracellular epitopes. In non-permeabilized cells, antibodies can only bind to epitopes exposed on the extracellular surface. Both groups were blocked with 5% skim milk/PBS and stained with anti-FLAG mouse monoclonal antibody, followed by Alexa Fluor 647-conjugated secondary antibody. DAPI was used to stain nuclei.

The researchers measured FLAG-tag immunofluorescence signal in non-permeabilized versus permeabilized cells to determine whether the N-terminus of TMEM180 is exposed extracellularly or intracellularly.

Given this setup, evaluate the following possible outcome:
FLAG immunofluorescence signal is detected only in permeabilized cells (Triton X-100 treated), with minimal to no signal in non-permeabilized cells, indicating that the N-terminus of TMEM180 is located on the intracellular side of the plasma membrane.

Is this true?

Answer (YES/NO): NO